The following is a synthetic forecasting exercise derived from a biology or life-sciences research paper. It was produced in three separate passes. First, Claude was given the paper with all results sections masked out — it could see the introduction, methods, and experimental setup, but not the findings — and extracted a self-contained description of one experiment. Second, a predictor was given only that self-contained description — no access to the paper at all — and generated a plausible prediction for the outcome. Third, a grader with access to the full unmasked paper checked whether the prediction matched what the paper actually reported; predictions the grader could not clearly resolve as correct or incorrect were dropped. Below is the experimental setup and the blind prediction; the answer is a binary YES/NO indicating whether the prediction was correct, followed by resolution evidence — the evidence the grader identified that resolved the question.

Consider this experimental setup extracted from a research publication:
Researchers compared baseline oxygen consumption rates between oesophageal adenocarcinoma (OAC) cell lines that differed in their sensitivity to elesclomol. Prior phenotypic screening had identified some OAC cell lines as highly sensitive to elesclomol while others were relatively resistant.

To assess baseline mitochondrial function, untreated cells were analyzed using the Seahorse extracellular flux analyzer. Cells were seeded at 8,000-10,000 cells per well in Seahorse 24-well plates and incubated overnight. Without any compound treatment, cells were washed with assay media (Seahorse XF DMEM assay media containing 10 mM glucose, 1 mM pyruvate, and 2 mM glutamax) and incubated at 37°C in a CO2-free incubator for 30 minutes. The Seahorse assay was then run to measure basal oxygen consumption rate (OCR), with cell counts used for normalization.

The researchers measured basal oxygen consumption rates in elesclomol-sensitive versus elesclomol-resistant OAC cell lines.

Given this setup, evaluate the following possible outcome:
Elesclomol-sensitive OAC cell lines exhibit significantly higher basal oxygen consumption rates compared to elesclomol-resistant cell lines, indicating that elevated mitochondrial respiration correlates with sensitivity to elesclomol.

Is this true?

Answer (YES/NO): NO